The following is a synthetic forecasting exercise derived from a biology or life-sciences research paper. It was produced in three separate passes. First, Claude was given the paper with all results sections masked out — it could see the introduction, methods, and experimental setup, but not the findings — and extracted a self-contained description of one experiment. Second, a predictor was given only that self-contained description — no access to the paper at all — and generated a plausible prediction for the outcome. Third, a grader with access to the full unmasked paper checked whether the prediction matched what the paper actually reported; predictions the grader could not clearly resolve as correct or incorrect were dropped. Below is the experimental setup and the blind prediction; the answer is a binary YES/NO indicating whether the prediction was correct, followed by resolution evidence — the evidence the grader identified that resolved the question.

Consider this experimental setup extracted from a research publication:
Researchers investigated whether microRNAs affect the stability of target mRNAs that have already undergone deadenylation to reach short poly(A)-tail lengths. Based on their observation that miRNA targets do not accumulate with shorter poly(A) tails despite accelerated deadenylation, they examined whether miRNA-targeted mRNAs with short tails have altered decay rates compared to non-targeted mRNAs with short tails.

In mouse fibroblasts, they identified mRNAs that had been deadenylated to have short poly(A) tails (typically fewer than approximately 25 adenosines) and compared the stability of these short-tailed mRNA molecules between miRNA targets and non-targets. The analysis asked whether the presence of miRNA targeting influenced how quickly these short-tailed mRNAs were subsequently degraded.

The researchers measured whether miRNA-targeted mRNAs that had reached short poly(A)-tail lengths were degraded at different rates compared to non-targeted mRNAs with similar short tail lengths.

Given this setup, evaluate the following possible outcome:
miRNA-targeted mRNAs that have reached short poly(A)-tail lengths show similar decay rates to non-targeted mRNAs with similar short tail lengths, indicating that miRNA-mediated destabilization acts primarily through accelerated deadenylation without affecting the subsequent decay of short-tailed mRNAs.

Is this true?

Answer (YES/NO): NO